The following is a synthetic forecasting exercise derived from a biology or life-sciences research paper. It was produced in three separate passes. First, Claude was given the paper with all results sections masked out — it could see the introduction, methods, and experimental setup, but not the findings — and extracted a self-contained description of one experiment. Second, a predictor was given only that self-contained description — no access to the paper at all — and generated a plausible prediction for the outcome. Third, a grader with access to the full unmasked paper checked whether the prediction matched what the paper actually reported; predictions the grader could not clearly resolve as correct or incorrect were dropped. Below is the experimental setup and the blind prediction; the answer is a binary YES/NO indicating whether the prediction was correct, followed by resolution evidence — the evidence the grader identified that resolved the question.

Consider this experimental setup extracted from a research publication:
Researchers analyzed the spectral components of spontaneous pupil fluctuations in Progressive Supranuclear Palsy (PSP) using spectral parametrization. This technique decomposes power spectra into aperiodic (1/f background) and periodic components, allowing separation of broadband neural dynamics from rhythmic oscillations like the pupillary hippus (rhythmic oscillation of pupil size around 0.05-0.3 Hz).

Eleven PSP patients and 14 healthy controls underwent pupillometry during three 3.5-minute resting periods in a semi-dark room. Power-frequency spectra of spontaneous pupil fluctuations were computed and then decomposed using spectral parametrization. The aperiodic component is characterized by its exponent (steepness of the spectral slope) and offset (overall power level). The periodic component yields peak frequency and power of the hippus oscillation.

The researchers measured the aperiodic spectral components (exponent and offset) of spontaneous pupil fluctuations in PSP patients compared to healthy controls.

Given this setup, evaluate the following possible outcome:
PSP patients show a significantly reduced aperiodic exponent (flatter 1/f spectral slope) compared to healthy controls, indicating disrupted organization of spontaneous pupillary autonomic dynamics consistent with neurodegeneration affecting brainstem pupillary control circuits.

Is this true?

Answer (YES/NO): NO